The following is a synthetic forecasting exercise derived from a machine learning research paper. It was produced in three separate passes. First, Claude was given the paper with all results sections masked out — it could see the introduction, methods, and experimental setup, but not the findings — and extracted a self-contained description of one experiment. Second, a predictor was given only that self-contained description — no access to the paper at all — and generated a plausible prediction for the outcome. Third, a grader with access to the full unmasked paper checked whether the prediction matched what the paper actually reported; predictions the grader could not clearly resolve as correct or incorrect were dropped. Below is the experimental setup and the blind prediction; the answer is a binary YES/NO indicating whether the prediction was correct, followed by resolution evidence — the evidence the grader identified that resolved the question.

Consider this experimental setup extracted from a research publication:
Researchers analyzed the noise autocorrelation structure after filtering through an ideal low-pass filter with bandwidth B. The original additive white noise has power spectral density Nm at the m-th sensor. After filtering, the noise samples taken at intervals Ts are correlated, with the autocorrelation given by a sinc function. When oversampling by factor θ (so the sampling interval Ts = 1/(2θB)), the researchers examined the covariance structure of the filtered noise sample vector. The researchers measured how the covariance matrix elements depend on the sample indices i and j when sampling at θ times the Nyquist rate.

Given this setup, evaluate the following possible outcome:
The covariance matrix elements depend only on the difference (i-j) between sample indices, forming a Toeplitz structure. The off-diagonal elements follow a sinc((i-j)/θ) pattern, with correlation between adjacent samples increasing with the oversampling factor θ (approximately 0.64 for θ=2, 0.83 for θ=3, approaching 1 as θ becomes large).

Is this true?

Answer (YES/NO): YES